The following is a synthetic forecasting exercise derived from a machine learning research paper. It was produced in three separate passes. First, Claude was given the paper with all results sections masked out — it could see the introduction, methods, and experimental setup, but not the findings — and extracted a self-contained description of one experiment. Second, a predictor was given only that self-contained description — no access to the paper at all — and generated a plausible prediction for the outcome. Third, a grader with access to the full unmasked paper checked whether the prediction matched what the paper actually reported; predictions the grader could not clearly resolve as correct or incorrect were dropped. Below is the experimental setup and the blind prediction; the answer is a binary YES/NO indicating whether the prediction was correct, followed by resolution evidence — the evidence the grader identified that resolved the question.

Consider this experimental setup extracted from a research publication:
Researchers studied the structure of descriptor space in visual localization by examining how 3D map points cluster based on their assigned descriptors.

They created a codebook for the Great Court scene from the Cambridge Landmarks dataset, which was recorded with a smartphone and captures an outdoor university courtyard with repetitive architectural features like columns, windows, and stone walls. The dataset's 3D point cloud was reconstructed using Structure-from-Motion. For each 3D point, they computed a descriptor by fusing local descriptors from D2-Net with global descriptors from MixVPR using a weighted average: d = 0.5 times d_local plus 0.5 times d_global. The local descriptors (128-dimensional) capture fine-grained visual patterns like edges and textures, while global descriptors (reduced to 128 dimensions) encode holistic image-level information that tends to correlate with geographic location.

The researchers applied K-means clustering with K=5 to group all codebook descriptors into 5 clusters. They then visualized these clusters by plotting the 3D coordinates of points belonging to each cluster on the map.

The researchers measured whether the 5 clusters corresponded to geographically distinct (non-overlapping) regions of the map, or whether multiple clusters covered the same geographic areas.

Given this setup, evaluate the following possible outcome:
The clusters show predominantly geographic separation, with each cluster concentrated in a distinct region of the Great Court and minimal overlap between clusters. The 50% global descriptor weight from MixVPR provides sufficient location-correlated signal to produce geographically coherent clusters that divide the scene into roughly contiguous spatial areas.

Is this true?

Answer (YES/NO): YES